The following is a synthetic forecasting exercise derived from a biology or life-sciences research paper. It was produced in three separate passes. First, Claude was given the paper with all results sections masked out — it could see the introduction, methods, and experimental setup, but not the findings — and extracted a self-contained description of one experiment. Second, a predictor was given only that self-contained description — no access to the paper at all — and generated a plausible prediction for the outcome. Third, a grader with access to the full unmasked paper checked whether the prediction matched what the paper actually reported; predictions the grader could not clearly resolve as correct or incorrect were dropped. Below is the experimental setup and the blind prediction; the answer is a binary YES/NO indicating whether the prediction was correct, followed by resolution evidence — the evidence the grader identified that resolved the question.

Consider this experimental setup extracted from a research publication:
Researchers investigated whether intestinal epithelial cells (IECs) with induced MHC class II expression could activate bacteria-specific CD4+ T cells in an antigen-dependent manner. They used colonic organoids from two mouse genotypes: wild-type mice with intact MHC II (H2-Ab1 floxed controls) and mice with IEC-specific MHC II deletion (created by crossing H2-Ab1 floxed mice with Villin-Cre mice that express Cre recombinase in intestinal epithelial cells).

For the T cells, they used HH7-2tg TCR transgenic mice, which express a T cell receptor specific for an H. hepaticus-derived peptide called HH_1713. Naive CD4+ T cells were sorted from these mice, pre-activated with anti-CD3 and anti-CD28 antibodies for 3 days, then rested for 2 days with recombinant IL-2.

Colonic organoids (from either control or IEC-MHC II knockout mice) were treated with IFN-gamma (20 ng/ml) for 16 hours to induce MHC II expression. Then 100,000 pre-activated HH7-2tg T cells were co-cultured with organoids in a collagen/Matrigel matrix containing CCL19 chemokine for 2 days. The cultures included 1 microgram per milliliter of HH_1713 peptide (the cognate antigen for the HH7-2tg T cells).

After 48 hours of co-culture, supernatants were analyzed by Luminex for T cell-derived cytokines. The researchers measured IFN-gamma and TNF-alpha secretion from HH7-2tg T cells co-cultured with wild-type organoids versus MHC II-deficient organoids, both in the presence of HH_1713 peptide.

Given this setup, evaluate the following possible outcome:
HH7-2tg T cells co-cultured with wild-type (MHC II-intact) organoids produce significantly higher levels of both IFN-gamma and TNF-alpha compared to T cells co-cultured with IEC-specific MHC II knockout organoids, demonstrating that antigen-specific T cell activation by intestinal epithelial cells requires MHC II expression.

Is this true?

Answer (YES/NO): NO